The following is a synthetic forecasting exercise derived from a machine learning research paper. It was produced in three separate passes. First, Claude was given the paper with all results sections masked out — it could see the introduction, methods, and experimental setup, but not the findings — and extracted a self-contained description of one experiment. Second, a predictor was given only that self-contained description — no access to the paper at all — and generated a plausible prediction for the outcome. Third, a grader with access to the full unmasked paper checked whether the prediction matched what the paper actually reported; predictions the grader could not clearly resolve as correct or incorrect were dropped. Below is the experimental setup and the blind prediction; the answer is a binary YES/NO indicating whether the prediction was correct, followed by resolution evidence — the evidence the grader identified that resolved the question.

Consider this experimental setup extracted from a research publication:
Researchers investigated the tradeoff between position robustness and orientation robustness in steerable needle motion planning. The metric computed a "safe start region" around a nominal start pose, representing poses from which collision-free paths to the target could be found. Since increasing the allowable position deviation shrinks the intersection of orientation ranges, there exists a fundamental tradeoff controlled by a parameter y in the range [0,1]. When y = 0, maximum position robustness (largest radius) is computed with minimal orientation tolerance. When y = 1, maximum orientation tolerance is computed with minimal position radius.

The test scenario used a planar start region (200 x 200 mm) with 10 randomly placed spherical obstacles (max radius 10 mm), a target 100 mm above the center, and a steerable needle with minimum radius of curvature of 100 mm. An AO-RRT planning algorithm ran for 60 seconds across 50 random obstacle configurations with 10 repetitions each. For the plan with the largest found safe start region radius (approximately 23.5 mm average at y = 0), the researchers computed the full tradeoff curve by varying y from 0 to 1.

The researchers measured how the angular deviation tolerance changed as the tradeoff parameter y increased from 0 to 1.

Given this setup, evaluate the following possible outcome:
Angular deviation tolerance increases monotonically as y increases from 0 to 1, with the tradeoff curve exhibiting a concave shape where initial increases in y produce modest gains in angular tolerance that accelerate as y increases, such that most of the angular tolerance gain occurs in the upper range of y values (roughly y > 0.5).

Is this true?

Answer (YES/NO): NO